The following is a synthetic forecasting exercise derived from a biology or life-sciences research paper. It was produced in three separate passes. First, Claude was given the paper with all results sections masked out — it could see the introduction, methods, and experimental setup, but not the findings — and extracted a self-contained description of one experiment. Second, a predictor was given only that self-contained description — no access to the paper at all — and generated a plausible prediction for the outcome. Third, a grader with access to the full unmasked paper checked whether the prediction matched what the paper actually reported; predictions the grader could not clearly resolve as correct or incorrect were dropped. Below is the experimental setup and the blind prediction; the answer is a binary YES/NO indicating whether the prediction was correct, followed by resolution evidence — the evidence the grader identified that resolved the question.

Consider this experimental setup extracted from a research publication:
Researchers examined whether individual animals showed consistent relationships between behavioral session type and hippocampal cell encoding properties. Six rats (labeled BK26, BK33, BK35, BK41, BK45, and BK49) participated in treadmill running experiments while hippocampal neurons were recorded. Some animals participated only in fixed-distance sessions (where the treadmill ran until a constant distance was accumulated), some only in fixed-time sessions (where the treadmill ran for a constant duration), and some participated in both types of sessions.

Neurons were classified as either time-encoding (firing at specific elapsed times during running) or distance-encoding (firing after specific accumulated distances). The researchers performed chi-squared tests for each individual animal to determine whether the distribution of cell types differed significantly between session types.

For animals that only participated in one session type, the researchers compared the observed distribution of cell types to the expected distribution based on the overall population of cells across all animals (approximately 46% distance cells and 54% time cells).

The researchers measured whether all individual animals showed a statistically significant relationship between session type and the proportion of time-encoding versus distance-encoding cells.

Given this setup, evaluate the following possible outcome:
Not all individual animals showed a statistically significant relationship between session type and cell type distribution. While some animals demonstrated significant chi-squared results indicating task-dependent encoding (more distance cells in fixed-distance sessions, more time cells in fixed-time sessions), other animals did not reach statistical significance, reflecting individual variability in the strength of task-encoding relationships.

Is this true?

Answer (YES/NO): YES